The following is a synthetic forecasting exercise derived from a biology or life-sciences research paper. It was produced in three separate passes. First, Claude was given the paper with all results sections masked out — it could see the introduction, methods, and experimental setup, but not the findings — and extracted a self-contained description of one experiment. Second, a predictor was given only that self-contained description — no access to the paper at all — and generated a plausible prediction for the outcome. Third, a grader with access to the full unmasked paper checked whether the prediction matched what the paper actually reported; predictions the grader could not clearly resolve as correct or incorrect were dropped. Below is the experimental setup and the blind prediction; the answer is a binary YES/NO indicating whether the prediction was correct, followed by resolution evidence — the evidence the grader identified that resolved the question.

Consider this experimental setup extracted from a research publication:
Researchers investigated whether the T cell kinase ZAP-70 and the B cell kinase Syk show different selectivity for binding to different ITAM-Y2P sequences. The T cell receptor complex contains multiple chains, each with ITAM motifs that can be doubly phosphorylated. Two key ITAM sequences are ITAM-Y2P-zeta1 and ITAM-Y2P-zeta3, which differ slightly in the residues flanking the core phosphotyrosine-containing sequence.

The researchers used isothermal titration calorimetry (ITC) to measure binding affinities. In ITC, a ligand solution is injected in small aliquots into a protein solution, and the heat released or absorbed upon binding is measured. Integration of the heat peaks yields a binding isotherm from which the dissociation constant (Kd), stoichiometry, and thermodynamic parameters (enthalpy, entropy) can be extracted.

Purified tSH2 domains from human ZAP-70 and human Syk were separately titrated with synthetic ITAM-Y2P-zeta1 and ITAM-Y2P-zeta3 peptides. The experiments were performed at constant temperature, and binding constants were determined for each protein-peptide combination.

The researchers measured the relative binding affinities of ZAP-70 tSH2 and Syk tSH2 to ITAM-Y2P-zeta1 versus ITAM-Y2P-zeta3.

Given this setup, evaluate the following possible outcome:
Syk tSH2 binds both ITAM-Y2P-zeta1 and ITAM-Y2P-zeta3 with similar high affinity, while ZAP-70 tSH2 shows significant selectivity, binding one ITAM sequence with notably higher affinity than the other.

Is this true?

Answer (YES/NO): YES